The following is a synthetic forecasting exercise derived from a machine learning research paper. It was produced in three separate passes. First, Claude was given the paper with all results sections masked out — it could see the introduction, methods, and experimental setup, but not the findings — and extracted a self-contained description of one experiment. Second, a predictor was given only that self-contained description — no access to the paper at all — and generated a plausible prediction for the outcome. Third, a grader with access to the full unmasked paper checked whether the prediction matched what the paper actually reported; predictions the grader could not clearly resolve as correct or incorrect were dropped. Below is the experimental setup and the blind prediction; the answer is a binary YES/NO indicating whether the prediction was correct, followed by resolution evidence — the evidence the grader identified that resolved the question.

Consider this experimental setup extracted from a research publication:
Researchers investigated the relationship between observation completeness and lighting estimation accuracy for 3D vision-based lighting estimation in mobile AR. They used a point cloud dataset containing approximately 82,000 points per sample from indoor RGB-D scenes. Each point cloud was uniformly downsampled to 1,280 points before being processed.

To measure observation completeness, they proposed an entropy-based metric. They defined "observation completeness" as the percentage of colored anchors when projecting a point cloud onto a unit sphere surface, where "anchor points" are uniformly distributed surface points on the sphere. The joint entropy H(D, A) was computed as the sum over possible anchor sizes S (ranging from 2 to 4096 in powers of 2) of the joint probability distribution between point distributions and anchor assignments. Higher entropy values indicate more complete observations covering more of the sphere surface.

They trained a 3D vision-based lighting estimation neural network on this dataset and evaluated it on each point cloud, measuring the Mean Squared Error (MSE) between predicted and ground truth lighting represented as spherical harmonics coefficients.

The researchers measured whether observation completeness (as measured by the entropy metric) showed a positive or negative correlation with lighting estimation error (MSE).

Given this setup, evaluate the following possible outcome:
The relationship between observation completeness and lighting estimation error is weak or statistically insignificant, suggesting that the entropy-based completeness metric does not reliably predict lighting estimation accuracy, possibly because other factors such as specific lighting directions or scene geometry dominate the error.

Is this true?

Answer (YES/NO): NO